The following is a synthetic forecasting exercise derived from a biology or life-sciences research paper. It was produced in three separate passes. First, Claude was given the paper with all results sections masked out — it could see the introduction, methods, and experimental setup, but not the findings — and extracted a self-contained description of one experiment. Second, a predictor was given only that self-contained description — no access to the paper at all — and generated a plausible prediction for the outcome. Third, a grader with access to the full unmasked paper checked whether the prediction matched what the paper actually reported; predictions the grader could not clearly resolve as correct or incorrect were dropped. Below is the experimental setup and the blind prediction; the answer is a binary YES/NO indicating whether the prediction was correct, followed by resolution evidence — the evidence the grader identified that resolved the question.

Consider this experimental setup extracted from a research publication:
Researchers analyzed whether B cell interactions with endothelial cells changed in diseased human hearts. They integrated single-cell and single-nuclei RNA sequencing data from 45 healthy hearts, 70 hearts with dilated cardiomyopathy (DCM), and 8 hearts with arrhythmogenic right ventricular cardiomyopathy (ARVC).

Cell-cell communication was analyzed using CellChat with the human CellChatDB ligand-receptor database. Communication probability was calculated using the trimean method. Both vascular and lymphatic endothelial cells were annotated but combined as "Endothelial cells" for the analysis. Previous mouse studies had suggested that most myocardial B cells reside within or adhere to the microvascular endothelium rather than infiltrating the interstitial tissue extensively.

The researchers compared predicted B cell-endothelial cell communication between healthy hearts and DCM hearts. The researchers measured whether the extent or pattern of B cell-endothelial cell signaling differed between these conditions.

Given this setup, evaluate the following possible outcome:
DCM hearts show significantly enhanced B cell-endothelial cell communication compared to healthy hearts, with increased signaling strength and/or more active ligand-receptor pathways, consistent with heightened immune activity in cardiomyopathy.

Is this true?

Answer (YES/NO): NO